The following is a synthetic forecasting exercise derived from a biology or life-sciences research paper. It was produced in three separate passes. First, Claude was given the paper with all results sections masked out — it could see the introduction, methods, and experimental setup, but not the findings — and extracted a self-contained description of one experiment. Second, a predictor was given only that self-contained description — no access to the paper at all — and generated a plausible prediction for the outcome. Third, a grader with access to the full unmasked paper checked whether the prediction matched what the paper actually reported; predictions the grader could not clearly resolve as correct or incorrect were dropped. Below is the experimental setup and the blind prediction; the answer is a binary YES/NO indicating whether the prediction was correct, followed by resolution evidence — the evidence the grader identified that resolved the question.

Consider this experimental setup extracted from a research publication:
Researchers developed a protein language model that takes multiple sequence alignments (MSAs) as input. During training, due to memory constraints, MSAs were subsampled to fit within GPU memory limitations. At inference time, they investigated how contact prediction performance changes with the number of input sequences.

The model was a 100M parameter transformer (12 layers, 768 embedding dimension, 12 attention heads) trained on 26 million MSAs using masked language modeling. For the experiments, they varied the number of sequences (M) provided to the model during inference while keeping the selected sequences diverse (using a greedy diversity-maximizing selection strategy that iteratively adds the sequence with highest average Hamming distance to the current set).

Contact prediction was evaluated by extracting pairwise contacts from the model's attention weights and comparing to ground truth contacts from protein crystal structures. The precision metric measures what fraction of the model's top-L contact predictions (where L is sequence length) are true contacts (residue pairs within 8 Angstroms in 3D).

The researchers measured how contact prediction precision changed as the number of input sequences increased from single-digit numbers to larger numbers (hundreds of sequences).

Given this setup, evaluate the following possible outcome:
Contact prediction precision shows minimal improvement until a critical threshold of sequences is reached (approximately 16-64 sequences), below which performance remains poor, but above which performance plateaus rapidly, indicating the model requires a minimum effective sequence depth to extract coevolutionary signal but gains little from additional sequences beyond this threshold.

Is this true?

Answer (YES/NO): NO